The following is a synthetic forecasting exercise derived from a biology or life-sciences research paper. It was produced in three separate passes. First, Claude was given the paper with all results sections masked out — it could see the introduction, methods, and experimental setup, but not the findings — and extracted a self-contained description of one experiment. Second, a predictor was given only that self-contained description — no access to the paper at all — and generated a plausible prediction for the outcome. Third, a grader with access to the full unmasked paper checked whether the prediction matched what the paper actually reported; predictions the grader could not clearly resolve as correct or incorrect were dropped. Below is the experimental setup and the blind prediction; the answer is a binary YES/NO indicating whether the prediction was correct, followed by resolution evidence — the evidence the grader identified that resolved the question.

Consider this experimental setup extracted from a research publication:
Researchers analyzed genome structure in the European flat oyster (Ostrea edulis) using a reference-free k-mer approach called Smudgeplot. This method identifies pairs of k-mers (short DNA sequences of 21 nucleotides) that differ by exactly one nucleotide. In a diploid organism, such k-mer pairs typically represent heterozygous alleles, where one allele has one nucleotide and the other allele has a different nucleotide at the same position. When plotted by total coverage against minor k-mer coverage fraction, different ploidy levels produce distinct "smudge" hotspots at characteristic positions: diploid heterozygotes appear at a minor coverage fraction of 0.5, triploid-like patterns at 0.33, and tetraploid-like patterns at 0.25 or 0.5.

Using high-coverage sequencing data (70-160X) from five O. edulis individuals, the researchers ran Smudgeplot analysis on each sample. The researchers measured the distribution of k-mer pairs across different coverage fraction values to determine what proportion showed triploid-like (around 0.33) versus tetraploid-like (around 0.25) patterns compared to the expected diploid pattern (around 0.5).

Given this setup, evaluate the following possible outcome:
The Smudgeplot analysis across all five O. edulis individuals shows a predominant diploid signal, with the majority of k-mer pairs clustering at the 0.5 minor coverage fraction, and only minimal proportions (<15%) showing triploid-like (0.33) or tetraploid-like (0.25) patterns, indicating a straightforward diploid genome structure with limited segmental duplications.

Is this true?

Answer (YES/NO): NO